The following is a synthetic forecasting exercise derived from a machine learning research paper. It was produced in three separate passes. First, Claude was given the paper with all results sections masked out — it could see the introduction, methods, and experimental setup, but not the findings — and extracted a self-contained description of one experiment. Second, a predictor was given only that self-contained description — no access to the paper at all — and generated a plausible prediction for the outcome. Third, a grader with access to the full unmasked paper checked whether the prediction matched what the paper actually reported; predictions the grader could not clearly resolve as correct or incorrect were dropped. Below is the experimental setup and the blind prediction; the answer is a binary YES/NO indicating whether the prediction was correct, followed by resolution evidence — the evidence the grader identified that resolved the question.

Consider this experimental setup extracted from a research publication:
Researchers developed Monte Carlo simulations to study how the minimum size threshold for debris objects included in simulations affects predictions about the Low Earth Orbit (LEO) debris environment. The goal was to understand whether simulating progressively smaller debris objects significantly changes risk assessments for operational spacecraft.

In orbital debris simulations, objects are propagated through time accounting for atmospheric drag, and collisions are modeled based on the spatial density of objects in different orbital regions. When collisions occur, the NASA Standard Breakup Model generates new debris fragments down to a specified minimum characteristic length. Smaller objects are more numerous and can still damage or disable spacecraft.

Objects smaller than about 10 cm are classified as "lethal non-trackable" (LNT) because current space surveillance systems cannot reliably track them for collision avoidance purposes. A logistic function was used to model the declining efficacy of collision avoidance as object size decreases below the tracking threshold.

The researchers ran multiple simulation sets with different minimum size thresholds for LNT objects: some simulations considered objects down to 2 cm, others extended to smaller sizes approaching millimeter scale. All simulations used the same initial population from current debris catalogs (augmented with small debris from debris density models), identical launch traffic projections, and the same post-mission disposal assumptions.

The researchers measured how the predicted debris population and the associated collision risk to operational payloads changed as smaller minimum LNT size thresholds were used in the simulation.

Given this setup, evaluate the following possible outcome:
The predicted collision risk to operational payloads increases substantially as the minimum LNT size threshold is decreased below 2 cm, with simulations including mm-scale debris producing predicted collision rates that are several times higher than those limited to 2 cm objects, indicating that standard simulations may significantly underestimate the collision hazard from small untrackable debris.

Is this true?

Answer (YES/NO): NO